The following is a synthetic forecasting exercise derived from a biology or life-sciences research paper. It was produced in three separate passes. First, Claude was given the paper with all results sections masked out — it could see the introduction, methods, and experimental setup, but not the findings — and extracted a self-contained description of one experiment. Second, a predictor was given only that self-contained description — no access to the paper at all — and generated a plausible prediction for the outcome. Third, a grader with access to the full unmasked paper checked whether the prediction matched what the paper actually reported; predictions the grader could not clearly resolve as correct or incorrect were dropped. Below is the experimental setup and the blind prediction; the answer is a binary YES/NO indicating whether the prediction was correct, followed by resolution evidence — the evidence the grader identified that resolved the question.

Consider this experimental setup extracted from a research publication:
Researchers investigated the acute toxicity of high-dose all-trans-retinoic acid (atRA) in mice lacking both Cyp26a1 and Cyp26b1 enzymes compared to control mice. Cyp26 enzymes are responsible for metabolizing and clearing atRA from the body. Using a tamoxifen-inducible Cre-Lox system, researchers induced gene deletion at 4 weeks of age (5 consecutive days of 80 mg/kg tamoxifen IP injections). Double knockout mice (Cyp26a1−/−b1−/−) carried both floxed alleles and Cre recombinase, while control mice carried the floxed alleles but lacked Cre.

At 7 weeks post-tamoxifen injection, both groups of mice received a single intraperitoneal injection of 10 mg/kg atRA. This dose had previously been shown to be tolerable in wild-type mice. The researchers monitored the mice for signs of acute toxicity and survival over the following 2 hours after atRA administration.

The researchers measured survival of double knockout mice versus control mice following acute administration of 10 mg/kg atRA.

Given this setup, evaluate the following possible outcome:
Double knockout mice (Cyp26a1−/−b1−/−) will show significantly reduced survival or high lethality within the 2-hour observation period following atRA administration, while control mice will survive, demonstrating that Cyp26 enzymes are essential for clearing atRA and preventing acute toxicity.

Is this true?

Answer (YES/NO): YES